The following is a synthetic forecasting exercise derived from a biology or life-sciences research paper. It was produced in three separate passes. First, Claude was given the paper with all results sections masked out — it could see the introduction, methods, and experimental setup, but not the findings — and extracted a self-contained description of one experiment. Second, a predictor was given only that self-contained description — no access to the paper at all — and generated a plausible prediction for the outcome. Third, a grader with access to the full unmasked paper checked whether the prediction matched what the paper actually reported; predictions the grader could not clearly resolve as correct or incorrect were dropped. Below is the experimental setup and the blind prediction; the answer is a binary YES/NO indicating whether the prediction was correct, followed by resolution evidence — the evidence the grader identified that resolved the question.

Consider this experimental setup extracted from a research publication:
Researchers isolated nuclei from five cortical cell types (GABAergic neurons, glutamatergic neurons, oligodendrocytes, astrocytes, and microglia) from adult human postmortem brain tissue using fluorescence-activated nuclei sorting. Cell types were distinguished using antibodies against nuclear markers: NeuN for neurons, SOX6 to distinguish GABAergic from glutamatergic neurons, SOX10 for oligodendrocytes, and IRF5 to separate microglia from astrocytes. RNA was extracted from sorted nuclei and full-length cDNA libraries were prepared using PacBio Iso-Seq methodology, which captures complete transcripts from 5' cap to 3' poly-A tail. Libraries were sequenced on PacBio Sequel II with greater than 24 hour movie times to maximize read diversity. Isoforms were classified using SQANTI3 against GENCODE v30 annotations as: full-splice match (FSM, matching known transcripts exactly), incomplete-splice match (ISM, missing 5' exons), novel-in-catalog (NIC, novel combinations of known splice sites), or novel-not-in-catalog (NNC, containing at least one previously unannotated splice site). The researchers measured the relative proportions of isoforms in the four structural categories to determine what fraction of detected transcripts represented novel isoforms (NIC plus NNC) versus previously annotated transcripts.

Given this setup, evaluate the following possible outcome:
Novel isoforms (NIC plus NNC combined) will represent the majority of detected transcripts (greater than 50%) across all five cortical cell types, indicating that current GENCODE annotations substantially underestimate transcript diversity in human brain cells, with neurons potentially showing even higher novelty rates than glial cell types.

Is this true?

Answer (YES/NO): NO